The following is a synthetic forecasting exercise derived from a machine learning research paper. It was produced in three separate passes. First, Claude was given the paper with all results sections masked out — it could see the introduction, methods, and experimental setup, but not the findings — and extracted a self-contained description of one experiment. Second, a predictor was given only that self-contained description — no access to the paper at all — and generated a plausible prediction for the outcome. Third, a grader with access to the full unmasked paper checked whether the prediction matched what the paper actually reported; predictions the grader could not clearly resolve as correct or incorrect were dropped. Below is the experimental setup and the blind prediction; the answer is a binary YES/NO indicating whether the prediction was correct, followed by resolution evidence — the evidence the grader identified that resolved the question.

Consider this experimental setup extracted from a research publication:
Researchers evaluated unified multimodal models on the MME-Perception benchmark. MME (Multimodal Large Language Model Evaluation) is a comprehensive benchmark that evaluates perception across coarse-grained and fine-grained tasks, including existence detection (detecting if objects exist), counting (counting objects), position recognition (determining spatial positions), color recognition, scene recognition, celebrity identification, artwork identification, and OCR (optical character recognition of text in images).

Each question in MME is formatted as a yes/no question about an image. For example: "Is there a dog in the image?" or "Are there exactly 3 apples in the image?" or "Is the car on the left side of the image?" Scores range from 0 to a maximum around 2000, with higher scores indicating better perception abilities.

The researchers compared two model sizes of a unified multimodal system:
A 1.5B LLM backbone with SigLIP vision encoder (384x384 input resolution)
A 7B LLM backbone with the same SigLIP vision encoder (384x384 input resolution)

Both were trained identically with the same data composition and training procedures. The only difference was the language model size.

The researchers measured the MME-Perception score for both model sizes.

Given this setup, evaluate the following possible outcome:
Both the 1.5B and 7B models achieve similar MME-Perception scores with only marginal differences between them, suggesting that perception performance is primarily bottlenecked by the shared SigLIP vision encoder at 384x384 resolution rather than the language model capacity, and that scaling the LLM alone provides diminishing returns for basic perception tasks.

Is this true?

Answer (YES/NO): NO